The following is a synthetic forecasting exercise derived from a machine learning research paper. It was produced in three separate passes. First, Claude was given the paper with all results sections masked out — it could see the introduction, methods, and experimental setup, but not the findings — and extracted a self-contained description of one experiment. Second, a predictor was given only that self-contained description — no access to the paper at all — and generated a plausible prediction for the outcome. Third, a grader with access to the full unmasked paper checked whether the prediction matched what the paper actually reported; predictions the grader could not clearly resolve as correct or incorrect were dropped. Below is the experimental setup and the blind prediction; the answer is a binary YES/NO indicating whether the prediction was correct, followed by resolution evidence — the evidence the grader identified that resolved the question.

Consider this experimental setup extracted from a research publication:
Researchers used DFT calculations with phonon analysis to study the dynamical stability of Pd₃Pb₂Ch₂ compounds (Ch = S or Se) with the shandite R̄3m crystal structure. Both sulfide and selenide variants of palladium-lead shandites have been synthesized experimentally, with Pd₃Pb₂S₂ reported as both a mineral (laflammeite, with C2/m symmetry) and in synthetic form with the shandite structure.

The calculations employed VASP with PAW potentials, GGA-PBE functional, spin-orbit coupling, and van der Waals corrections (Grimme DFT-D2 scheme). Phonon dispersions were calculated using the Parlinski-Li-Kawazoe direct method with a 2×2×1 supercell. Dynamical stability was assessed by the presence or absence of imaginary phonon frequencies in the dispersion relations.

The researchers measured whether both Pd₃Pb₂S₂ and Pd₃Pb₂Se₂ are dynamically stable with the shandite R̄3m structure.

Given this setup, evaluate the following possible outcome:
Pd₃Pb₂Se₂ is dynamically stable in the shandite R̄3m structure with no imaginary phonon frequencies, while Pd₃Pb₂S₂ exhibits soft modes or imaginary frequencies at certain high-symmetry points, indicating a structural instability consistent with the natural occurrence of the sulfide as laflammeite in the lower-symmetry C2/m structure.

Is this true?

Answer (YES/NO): NO